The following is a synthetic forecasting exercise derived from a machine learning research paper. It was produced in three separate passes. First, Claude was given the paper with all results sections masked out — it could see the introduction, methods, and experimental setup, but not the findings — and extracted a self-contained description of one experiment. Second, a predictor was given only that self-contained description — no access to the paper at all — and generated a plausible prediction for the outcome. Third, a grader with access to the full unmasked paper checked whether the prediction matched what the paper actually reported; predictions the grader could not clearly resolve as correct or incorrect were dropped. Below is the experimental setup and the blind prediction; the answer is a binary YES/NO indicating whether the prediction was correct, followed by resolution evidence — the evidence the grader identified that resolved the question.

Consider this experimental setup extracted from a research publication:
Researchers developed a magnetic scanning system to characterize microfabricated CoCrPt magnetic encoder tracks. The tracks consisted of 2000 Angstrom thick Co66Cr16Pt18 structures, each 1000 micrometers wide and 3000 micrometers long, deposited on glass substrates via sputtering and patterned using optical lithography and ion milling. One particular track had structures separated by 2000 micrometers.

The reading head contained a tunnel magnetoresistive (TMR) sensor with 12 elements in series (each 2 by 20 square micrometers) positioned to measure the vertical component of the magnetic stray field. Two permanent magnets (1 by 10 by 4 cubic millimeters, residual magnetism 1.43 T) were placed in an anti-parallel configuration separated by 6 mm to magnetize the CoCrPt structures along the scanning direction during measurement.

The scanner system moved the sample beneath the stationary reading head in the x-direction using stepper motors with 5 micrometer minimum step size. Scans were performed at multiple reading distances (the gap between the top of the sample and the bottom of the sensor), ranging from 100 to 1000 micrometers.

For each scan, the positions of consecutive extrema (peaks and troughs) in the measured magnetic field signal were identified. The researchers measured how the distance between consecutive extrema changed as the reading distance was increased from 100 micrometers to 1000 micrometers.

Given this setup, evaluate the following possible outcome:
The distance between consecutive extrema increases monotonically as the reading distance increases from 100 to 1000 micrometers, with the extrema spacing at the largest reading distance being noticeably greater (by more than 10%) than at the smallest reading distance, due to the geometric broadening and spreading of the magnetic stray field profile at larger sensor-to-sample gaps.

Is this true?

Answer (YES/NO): NO